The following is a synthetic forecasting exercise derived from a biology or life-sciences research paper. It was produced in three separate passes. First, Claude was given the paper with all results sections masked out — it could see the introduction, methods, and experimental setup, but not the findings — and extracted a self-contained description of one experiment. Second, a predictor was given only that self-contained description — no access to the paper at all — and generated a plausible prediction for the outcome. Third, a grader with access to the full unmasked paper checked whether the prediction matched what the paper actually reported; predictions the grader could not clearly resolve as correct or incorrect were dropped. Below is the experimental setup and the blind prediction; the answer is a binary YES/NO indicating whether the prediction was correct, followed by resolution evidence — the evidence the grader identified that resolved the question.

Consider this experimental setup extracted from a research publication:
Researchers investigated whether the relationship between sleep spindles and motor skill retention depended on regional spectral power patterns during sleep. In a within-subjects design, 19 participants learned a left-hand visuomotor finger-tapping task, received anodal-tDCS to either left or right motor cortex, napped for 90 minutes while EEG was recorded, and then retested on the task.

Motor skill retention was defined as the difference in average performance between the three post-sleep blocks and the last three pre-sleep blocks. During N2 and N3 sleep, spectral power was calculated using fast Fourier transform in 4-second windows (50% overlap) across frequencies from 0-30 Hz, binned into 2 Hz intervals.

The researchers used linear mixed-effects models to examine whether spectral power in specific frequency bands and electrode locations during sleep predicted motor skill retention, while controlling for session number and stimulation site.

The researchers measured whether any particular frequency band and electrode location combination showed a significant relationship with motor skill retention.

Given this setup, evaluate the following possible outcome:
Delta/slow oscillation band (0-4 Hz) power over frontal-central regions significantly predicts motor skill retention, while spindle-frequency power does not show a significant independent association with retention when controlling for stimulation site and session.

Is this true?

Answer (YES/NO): NO